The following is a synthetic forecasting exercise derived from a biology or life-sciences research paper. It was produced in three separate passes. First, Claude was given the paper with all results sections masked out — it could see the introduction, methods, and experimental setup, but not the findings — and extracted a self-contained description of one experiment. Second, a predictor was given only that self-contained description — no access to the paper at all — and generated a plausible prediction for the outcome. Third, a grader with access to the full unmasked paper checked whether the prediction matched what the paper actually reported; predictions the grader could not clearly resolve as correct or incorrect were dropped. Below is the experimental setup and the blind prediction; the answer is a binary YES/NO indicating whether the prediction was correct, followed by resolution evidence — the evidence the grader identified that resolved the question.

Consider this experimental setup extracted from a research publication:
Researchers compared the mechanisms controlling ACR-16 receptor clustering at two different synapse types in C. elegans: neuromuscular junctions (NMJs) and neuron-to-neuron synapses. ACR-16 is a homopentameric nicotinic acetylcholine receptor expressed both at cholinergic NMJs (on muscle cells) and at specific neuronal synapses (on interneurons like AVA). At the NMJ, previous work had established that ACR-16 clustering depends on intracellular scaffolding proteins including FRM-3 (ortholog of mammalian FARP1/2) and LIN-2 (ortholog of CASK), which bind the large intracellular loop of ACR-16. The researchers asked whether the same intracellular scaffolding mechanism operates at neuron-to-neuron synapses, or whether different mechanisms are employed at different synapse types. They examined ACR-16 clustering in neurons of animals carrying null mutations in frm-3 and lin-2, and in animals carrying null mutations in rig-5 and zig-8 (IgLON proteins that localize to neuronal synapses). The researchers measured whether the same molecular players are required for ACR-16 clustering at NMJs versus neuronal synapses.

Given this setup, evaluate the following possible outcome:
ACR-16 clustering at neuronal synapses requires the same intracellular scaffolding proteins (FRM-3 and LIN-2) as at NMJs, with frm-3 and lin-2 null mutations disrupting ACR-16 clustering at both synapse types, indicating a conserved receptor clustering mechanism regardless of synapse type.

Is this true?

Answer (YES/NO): NO